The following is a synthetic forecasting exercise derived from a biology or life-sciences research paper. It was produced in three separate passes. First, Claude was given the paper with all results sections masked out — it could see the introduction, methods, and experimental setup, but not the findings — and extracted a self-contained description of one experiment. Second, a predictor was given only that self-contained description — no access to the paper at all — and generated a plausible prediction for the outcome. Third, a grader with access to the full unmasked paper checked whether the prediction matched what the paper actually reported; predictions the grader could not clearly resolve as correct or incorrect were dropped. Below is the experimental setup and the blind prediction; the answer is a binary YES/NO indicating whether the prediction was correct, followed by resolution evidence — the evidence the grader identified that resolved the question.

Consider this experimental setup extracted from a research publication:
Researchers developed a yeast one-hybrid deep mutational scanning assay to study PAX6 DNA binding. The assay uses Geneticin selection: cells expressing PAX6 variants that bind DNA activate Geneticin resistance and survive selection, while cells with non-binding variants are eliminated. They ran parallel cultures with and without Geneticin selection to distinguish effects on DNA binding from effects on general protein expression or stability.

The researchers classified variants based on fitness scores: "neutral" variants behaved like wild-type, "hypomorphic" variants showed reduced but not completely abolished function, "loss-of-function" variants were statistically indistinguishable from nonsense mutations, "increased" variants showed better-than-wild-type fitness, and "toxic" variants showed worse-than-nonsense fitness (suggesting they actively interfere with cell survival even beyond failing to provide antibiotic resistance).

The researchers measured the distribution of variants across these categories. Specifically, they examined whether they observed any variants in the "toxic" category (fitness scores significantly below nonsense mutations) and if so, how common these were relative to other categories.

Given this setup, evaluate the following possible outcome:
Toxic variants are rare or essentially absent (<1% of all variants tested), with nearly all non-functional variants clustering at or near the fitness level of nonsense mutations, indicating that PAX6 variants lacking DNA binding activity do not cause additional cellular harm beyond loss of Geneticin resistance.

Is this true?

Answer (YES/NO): NO